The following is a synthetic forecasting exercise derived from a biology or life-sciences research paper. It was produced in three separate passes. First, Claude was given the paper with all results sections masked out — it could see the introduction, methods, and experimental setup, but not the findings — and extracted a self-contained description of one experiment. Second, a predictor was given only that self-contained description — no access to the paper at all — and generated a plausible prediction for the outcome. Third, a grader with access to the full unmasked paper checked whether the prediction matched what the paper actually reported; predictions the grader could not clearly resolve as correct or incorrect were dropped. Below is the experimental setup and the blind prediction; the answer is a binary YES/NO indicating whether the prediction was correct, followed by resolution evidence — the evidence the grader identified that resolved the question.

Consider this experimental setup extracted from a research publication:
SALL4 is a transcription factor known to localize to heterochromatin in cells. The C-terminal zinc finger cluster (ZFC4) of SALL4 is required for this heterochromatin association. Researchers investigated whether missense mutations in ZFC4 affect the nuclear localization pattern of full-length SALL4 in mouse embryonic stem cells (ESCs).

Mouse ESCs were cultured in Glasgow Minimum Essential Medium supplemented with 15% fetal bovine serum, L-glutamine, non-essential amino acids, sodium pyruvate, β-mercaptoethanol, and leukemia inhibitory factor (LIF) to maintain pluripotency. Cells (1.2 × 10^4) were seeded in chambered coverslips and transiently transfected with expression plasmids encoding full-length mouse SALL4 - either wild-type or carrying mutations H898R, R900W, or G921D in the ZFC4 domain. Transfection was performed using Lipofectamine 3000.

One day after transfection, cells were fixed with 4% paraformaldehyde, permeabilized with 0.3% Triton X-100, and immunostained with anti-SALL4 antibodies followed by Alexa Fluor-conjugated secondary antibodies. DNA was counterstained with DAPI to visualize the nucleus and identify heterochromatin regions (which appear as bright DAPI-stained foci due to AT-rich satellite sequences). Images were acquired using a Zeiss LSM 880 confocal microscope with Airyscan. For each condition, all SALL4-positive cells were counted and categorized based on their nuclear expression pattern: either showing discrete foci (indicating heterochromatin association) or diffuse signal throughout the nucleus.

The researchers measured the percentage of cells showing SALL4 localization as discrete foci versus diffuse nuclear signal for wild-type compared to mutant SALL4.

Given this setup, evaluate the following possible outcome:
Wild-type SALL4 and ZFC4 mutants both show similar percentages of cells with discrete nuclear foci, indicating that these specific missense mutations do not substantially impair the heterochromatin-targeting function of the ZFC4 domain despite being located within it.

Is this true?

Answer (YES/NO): NO